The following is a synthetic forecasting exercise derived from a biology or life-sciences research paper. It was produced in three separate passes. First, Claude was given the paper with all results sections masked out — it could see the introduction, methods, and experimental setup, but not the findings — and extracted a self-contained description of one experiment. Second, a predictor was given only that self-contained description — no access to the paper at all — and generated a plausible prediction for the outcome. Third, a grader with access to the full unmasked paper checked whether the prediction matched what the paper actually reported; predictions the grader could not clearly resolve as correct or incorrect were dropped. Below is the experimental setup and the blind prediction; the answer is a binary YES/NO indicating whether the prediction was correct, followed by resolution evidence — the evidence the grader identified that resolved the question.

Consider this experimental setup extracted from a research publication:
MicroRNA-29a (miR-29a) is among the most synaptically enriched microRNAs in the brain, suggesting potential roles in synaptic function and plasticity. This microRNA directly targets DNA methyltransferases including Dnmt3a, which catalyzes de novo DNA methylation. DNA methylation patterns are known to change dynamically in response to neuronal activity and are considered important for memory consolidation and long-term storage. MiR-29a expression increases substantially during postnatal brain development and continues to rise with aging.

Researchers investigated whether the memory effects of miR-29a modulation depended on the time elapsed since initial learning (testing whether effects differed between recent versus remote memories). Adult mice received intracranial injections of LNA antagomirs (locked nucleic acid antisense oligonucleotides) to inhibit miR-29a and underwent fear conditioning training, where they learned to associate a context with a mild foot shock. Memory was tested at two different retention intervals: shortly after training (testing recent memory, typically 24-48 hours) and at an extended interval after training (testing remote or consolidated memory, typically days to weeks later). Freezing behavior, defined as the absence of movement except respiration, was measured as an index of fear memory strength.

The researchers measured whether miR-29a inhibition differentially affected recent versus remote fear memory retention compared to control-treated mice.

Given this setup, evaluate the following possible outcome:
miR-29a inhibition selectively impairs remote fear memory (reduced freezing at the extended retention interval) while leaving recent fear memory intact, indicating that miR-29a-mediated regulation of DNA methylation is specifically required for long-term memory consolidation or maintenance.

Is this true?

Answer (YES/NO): NO